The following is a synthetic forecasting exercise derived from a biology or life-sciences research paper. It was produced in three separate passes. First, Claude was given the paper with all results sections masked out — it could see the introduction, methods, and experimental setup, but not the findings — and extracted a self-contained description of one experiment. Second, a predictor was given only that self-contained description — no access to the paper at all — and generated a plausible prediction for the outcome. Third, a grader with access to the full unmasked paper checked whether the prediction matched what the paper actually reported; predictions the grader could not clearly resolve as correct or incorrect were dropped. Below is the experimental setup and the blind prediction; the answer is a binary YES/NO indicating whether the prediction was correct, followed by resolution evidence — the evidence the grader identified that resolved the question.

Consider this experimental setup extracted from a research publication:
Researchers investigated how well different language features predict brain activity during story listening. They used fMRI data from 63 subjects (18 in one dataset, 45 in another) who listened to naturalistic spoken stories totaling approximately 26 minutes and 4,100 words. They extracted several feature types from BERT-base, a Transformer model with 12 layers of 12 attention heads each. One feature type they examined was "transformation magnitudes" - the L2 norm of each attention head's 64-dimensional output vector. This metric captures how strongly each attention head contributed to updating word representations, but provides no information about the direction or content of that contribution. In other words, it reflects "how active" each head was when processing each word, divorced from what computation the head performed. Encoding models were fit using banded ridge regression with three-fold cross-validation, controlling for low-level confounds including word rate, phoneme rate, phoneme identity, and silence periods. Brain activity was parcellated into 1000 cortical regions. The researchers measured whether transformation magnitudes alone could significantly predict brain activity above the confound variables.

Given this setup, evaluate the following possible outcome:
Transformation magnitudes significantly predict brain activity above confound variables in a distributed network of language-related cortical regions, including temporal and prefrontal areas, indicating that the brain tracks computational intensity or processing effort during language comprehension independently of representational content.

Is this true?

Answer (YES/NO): NO